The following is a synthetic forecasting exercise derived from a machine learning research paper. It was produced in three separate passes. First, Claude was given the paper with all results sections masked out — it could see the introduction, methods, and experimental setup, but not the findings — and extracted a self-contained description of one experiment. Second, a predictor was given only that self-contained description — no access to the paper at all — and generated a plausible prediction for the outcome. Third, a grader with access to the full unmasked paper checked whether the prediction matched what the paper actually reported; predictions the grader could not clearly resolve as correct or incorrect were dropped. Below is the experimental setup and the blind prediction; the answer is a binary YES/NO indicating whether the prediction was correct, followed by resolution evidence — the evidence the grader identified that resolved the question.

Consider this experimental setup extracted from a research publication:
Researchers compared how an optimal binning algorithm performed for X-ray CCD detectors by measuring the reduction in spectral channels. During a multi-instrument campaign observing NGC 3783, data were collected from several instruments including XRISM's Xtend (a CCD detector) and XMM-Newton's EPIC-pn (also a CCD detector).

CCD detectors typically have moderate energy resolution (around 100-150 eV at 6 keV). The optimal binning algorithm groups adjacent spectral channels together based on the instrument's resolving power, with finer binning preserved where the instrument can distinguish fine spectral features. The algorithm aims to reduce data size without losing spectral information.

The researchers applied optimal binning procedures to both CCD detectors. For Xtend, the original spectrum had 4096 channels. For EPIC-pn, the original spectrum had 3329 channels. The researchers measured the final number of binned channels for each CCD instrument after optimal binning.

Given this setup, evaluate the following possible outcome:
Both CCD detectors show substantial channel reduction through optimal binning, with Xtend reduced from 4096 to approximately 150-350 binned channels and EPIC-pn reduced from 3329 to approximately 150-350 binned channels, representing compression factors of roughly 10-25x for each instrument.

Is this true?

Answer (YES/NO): YES